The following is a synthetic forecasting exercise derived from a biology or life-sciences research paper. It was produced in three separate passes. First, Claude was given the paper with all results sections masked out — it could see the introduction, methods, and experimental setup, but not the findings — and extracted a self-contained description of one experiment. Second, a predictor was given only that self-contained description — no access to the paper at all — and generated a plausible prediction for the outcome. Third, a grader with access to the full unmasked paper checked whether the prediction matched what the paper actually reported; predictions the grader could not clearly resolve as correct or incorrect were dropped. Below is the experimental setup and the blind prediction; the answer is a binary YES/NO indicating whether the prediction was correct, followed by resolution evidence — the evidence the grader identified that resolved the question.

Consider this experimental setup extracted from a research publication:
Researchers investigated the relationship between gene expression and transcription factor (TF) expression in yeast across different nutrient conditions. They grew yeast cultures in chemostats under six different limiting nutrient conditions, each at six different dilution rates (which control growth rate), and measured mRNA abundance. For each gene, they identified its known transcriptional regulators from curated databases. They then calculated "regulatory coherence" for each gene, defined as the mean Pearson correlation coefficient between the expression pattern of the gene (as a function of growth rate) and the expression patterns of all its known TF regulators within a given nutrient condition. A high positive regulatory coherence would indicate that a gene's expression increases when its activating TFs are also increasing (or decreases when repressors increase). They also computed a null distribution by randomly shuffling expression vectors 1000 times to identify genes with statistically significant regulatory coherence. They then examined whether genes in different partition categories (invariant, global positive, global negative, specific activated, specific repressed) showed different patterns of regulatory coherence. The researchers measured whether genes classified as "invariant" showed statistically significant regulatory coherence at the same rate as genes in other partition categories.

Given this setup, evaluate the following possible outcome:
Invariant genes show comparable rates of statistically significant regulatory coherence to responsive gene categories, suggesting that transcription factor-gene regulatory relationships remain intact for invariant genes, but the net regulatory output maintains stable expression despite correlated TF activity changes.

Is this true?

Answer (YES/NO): NO